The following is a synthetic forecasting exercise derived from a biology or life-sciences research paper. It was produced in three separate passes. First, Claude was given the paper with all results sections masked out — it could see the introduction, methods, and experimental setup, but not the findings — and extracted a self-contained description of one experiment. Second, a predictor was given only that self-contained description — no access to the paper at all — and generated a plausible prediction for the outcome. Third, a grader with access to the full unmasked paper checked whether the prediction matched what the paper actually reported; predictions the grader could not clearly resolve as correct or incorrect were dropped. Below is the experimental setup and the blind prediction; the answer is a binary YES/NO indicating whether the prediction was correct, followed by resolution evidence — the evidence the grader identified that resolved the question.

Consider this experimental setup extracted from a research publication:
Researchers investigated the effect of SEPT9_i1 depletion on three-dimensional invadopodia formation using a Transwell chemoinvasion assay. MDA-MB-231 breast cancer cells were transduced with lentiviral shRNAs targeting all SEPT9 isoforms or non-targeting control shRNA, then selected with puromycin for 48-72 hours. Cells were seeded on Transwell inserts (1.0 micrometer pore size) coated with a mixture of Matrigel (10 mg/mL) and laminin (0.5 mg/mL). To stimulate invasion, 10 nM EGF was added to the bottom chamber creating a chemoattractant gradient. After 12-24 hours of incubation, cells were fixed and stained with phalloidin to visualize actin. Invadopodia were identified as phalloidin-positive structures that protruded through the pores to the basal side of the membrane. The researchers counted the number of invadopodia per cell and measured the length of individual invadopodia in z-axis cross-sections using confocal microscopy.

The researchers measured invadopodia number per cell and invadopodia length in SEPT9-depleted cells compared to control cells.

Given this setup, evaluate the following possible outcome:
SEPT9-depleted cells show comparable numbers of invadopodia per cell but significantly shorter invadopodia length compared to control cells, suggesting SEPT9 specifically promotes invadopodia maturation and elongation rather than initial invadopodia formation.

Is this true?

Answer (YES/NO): NO